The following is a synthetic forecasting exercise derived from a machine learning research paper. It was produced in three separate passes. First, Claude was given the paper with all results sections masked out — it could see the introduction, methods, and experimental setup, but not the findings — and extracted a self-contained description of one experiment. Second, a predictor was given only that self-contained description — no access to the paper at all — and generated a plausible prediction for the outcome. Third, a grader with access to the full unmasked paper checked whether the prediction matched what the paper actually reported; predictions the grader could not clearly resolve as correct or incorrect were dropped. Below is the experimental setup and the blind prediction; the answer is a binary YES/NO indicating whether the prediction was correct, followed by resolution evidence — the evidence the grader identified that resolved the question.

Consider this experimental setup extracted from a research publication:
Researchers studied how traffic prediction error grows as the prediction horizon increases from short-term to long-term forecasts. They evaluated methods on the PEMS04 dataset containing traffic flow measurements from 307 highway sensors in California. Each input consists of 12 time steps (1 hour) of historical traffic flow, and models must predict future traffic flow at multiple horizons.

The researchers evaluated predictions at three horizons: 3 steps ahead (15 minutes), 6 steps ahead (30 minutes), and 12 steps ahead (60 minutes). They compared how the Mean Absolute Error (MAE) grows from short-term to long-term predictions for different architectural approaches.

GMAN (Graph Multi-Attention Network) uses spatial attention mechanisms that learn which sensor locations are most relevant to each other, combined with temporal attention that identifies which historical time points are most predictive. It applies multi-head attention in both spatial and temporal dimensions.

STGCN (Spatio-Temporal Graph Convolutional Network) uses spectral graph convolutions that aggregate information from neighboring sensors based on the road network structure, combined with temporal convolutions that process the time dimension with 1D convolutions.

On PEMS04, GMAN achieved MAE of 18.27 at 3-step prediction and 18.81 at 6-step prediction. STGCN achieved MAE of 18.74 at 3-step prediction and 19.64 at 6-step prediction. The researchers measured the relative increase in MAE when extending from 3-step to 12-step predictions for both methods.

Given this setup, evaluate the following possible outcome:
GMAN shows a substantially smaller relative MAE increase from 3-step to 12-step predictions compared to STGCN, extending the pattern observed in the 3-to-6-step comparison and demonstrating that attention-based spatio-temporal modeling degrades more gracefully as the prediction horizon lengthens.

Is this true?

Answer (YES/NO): YES